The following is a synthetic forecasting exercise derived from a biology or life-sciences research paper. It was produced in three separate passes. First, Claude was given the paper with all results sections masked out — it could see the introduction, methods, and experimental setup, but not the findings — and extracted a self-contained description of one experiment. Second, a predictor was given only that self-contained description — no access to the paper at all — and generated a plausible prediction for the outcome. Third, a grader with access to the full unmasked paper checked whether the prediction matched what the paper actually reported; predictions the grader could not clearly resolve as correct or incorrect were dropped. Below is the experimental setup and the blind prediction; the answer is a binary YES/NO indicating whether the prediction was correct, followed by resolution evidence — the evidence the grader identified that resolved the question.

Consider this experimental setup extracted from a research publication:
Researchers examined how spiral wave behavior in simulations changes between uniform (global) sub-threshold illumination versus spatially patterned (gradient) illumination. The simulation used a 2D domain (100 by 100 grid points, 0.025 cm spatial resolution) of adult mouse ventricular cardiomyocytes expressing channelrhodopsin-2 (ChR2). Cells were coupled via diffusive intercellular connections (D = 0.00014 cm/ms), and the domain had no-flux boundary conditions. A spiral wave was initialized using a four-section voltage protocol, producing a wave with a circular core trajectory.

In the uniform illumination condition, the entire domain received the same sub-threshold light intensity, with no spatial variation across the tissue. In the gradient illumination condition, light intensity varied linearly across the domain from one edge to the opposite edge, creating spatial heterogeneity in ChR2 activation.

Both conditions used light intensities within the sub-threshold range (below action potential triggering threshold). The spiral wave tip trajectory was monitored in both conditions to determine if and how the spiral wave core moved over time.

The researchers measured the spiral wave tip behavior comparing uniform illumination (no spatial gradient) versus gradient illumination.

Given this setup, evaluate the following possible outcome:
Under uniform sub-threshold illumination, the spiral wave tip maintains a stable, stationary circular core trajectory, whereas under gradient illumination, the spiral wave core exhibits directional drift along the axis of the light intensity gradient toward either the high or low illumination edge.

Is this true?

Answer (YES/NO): YES